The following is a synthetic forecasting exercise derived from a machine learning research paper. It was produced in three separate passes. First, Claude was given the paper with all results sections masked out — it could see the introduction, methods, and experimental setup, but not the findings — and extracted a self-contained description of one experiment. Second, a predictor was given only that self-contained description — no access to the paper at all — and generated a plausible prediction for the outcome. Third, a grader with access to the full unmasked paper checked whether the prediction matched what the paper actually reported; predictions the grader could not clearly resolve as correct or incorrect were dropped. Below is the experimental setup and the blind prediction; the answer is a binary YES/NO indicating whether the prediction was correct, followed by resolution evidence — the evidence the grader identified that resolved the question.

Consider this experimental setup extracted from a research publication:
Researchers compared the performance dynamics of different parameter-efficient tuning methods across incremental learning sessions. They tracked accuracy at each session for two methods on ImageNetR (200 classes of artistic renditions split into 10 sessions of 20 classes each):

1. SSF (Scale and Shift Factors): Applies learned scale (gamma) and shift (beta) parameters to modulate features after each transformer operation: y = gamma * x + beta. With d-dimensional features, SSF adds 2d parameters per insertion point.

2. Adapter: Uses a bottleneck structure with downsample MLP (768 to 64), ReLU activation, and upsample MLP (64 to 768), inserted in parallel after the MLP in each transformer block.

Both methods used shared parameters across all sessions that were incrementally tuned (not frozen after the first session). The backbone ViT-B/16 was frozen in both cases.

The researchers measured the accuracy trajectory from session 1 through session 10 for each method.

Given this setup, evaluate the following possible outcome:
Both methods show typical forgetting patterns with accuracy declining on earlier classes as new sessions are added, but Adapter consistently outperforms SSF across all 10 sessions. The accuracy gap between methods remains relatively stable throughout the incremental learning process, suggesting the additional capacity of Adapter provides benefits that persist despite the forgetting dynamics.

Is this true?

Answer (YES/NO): NO